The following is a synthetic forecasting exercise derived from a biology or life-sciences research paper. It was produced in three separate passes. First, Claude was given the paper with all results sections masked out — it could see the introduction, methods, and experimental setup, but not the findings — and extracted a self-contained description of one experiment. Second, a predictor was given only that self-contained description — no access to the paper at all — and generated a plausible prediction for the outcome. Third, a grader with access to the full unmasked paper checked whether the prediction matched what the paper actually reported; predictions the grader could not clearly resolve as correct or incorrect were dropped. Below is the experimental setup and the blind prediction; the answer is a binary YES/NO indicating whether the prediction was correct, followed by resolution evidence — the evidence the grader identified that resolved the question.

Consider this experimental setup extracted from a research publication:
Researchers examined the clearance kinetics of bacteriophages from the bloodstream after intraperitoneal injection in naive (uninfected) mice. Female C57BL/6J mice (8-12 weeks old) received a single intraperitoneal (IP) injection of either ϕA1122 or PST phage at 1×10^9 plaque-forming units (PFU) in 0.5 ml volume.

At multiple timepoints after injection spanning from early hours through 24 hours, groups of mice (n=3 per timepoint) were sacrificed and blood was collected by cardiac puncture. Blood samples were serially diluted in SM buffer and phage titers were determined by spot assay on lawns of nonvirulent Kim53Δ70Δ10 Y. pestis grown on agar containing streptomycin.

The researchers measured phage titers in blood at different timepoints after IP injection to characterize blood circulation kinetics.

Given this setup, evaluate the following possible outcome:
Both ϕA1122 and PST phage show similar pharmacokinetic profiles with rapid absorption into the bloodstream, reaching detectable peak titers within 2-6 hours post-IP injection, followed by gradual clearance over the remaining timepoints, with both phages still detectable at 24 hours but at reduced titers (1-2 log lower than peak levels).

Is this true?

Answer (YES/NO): NO